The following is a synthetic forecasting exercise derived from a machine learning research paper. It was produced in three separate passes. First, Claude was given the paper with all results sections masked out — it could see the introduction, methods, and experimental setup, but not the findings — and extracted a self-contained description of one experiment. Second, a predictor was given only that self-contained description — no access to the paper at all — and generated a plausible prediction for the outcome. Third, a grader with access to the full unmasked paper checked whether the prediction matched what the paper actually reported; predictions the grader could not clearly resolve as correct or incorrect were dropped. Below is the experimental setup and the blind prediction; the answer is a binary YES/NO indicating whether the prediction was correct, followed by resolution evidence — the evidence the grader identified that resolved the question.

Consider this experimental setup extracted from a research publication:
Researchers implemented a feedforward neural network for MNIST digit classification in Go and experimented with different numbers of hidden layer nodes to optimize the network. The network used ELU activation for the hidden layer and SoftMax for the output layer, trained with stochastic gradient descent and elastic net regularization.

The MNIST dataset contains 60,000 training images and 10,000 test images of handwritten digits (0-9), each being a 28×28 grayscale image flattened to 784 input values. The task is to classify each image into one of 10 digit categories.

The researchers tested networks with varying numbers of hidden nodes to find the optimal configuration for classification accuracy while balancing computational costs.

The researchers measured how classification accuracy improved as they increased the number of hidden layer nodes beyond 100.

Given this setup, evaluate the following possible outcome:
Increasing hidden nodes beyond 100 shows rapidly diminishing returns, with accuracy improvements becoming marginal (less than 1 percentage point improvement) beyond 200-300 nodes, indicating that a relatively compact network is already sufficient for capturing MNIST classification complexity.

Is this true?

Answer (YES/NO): NO